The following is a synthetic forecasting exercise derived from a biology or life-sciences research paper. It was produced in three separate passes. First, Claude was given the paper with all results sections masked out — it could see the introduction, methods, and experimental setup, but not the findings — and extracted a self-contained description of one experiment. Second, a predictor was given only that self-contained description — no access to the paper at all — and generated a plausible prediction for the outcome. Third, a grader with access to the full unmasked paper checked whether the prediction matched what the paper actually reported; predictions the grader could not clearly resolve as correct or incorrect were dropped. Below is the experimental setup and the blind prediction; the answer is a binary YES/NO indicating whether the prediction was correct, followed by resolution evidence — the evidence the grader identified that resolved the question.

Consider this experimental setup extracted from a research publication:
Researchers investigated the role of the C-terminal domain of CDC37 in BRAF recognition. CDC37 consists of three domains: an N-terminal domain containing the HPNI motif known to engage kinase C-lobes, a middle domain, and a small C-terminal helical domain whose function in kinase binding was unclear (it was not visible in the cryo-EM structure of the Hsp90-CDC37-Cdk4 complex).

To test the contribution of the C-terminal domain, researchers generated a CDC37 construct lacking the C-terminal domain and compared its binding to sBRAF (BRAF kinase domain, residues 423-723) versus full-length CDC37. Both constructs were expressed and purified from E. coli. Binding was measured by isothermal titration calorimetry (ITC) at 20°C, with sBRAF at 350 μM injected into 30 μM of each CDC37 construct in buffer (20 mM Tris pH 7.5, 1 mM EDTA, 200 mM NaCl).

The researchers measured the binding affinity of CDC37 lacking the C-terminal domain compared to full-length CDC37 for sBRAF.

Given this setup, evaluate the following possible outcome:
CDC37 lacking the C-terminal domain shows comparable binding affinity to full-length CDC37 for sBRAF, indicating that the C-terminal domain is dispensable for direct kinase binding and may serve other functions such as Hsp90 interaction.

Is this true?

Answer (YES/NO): NO